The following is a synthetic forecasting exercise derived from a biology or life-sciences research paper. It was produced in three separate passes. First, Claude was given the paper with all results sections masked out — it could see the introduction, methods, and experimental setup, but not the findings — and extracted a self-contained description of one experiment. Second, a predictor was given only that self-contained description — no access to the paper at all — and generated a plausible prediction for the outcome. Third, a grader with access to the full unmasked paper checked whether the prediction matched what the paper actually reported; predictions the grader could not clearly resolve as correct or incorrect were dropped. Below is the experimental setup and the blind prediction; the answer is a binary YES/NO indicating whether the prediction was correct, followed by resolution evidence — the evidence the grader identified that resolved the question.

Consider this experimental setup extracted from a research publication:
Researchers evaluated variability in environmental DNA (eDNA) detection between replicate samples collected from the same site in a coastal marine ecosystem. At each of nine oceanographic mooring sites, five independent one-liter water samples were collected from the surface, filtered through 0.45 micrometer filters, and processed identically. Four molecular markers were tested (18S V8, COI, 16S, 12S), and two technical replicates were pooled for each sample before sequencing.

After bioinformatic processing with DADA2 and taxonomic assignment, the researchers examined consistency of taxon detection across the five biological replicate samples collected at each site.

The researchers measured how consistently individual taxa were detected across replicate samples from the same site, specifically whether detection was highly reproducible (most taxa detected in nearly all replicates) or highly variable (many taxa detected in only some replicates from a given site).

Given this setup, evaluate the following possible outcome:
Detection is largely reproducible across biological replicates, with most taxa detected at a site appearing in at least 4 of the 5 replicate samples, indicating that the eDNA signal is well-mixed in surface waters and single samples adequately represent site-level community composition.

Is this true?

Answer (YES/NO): NO